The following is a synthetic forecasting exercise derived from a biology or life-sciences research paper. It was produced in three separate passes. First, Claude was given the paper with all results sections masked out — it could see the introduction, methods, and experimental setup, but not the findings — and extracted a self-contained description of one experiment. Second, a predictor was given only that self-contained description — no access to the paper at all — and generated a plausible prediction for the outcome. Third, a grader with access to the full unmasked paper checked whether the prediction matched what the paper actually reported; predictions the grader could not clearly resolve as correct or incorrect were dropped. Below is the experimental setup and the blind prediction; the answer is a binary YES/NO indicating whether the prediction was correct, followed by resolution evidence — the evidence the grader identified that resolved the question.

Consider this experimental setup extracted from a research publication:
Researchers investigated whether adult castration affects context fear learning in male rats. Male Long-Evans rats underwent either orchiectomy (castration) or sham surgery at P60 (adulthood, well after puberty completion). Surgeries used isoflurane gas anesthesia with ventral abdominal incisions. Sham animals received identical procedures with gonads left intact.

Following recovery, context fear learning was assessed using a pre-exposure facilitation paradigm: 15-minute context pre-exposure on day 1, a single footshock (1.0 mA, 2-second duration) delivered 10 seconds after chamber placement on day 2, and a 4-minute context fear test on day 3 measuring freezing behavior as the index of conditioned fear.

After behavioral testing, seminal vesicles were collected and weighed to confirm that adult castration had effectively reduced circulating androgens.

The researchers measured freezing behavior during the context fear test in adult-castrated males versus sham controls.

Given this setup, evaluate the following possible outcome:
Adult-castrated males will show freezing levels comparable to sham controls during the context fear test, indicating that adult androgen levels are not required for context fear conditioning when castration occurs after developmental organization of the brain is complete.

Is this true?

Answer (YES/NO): YES